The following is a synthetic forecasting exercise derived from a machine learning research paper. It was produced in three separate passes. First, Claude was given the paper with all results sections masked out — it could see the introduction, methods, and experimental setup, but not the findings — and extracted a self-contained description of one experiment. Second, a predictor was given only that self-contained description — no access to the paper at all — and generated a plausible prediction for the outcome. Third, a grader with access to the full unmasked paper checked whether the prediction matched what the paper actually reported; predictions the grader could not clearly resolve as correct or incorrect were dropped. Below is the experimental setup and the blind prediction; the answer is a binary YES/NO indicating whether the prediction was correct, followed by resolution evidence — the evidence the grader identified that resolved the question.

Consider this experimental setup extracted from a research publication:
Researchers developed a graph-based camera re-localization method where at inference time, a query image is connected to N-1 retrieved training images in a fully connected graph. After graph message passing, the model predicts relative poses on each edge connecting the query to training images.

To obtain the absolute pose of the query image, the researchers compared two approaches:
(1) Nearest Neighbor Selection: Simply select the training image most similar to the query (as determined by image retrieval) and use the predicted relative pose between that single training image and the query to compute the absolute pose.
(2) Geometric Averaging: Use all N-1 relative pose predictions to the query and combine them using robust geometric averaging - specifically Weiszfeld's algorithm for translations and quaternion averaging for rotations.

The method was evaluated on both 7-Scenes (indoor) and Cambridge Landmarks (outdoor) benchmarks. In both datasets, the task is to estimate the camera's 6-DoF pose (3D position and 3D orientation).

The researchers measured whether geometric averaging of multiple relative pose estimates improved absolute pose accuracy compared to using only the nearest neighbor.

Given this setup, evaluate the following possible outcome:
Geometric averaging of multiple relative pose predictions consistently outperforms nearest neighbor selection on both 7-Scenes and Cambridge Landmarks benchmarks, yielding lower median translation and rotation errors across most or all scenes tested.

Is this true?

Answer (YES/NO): NO